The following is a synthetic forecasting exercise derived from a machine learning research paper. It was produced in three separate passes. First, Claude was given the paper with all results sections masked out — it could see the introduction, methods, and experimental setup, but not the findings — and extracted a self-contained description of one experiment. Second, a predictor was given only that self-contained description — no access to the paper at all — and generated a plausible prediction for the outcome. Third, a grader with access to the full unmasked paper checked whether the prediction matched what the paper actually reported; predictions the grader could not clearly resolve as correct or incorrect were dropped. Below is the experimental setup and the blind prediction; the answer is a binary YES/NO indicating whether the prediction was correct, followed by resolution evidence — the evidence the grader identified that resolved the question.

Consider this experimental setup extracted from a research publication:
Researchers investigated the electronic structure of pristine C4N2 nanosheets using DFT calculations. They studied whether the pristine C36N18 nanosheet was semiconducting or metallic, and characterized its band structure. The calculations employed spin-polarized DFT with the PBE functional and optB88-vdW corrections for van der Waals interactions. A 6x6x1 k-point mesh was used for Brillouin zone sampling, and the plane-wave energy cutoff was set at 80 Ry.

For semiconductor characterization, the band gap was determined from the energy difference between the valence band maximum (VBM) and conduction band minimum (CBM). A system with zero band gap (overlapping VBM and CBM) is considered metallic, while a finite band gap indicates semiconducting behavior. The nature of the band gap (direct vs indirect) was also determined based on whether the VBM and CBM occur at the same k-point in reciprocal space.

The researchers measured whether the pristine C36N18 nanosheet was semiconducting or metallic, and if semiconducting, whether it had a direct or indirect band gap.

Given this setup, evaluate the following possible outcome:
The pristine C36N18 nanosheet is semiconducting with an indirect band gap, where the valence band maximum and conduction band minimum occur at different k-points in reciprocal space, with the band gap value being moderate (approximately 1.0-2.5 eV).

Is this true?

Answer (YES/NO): NO